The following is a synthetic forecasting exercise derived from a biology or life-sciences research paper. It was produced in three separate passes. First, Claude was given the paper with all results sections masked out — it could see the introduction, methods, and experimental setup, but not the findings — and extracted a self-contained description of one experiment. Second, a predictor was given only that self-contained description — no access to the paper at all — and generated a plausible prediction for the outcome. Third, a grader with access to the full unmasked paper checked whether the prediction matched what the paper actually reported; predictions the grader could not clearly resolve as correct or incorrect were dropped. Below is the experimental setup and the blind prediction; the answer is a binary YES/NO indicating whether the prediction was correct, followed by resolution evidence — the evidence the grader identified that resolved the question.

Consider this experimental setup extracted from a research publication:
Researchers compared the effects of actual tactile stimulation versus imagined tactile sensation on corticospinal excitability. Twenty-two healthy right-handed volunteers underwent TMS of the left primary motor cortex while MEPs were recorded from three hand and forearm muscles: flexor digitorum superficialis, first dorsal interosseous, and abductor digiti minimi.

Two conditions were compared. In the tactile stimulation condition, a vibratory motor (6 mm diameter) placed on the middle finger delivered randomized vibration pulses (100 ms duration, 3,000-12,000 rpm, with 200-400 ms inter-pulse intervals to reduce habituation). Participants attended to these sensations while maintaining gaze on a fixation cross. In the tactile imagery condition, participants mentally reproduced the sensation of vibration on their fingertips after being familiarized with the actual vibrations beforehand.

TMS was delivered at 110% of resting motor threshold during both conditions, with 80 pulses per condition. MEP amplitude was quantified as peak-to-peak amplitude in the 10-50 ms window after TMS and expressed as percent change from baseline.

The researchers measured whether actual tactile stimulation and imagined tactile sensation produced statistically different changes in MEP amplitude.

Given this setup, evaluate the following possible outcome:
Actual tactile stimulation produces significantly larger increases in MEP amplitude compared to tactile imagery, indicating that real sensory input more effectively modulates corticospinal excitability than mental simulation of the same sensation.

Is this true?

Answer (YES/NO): NO